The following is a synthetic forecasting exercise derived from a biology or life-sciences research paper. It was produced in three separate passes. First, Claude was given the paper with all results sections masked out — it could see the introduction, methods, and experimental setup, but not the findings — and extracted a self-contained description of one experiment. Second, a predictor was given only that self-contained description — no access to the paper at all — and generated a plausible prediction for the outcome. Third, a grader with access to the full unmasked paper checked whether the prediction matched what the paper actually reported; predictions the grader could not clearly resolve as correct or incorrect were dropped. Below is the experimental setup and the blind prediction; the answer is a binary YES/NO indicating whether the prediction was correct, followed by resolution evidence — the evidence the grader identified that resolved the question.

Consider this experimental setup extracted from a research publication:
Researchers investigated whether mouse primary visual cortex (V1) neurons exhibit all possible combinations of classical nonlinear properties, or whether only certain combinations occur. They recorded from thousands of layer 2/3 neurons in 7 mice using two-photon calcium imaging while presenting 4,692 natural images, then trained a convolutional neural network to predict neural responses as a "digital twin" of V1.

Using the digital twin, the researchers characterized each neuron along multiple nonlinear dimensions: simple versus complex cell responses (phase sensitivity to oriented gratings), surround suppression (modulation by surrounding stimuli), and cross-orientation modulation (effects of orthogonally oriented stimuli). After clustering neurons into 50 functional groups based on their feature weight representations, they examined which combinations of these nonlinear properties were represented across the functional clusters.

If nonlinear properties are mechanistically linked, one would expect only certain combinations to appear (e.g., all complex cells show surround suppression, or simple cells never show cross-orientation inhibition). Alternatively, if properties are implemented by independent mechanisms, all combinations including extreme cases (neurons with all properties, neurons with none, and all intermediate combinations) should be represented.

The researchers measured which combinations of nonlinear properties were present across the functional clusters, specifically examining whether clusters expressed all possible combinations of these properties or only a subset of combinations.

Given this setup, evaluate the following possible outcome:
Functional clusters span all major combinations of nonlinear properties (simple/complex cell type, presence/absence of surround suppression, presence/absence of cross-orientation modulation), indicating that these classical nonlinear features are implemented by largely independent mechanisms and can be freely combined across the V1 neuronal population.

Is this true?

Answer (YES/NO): YES